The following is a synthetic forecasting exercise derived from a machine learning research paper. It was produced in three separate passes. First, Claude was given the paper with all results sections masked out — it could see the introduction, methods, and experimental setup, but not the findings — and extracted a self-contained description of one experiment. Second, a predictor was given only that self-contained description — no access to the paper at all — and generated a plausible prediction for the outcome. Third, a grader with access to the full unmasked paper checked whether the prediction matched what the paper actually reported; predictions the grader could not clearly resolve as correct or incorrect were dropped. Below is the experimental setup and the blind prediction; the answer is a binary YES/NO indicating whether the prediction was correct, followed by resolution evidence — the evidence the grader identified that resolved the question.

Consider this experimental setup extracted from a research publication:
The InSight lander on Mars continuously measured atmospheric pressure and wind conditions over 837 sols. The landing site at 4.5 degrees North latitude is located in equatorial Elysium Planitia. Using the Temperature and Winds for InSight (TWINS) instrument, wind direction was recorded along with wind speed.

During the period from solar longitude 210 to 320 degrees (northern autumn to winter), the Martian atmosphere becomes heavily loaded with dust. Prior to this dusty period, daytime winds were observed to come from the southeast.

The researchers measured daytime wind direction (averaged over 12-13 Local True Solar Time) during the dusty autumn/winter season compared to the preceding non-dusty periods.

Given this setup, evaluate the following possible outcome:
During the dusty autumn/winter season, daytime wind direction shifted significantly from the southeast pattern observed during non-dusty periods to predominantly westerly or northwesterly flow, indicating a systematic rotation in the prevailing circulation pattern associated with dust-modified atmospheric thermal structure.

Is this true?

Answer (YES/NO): YES